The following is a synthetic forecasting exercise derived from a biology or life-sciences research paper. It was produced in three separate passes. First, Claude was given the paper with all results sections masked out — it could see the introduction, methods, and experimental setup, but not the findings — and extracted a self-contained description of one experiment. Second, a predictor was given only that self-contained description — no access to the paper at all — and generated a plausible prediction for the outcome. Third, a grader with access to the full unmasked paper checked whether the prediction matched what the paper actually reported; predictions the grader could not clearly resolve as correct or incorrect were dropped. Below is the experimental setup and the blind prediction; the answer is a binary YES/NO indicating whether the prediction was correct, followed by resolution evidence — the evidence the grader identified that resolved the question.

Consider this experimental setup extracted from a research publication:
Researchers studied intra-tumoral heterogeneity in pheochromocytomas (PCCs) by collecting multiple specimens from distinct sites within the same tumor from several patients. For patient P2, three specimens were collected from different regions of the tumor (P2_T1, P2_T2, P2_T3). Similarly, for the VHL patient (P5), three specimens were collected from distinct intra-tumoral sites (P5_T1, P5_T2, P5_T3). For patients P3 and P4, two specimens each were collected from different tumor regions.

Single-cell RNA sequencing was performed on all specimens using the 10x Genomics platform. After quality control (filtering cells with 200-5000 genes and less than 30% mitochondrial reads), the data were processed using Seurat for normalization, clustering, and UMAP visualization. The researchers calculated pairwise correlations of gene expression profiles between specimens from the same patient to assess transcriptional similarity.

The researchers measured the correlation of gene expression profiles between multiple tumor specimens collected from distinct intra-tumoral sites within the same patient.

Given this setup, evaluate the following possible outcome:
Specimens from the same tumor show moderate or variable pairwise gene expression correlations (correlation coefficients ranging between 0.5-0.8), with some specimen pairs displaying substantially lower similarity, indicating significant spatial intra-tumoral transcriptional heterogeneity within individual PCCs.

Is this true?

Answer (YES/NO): NO